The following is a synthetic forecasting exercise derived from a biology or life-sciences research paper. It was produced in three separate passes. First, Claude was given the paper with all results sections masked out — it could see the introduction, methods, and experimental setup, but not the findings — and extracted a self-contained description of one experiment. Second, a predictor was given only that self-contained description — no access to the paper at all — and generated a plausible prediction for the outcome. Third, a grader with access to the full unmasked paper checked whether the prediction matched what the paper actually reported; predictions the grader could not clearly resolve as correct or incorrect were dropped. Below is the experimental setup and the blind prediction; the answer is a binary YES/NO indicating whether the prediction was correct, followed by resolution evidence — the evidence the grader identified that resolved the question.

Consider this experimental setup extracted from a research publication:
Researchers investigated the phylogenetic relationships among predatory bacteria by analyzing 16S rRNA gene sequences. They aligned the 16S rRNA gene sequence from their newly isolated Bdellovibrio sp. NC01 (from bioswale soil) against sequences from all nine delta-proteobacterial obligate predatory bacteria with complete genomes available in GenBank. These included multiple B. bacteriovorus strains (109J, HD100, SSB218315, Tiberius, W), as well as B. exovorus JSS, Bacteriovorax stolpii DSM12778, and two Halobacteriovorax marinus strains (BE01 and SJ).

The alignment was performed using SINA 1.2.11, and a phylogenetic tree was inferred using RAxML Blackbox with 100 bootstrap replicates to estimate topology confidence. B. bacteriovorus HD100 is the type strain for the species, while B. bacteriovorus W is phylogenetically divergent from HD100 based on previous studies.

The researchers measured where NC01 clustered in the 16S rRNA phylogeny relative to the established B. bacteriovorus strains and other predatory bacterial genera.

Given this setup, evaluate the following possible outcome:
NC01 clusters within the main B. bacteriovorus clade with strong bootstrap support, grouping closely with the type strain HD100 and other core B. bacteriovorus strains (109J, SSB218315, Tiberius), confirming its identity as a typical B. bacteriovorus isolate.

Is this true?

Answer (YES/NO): NO